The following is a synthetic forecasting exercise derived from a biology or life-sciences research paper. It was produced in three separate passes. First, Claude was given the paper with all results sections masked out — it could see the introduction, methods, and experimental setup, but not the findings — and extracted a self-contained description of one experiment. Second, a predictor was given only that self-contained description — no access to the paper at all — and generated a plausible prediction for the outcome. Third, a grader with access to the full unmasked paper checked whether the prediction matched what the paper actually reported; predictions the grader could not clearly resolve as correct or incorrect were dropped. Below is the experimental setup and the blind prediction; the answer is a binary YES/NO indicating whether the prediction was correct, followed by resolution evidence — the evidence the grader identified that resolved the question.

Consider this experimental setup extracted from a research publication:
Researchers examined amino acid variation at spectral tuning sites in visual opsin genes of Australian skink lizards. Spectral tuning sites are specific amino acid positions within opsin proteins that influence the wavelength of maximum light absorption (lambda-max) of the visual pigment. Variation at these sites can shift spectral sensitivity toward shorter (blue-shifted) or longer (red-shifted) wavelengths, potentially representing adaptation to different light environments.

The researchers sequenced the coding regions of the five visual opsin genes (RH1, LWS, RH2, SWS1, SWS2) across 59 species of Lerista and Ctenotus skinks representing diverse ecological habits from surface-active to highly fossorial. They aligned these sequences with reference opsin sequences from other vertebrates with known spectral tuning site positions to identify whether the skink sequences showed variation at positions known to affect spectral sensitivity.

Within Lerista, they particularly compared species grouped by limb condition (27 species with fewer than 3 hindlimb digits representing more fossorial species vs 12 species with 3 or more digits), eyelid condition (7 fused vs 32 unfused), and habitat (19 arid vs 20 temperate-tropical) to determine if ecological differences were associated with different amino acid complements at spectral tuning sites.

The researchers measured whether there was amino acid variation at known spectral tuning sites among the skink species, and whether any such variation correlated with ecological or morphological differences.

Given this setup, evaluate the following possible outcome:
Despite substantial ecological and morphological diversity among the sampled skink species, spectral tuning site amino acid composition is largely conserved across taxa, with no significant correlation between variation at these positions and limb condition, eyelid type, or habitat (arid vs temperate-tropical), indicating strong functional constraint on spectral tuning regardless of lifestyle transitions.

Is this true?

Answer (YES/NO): YES